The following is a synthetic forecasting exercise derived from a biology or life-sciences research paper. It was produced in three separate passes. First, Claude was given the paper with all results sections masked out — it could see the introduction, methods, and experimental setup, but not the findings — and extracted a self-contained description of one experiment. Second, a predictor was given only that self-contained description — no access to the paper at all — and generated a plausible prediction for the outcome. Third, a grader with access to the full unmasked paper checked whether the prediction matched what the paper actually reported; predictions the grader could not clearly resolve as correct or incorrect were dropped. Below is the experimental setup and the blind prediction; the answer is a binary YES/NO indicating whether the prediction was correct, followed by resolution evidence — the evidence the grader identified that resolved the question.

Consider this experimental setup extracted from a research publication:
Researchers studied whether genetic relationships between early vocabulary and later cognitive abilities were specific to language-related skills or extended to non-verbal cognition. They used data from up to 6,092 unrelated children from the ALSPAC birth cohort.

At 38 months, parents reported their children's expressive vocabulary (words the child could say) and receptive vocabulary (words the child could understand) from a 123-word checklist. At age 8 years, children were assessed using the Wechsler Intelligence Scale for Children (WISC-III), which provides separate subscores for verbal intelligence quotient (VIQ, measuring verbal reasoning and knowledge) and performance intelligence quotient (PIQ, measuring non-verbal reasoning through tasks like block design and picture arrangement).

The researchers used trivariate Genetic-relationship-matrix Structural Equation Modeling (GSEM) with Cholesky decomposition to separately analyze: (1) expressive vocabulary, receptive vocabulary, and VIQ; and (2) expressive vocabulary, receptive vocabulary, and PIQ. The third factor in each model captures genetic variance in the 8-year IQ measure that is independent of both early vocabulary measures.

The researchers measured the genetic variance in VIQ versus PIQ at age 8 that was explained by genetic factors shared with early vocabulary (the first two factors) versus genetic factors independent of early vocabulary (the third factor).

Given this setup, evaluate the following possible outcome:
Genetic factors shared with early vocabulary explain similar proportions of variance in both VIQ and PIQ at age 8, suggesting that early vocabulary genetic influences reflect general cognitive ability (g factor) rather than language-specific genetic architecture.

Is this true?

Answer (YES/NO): NO